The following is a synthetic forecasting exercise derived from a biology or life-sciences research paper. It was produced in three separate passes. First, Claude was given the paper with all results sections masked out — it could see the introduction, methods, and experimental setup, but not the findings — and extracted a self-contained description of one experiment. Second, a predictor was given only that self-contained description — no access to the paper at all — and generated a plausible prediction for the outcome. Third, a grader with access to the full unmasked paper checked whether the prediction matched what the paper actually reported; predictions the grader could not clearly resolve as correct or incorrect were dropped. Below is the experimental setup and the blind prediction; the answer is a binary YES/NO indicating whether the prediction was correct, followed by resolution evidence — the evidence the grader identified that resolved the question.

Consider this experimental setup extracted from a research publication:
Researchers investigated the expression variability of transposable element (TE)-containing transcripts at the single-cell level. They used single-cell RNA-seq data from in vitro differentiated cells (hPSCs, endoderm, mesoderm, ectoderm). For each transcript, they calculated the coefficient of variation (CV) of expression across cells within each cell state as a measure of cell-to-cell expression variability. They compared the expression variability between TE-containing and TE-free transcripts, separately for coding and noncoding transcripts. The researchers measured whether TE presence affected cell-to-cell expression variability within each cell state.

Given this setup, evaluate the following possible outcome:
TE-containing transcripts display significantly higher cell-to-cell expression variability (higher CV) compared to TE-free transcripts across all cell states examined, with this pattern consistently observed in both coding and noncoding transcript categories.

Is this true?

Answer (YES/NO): NO